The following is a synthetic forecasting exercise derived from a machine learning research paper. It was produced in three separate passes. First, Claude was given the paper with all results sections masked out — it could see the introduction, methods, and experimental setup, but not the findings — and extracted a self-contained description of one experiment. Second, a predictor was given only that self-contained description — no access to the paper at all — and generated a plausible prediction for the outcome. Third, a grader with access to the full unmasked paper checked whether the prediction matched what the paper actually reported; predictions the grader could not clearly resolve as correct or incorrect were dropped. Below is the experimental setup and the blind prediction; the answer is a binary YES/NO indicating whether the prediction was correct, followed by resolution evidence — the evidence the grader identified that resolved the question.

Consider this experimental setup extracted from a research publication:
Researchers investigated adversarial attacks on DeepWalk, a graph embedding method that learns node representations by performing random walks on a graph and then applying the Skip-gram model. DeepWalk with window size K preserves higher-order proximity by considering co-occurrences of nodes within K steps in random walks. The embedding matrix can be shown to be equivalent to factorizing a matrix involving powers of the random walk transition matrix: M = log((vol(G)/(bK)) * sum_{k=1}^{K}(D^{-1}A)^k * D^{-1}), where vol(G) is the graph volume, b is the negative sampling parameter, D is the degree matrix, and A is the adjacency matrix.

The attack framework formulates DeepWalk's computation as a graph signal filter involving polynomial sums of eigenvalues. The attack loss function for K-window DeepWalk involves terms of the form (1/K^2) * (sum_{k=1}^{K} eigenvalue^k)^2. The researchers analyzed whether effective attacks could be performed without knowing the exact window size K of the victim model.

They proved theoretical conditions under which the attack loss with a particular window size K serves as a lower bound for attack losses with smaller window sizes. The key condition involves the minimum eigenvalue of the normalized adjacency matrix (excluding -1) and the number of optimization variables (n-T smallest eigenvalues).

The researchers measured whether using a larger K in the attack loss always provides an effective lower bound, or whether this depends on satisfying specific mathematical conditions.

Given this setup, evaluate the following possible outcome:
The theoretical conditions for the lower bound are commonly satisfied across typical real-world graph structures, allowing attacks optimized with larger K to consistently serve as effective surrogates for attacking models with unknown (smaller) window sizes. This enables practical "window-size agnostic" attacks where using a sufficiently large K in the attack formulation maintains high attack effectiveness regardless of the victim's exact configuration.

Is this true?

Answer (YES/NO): YES